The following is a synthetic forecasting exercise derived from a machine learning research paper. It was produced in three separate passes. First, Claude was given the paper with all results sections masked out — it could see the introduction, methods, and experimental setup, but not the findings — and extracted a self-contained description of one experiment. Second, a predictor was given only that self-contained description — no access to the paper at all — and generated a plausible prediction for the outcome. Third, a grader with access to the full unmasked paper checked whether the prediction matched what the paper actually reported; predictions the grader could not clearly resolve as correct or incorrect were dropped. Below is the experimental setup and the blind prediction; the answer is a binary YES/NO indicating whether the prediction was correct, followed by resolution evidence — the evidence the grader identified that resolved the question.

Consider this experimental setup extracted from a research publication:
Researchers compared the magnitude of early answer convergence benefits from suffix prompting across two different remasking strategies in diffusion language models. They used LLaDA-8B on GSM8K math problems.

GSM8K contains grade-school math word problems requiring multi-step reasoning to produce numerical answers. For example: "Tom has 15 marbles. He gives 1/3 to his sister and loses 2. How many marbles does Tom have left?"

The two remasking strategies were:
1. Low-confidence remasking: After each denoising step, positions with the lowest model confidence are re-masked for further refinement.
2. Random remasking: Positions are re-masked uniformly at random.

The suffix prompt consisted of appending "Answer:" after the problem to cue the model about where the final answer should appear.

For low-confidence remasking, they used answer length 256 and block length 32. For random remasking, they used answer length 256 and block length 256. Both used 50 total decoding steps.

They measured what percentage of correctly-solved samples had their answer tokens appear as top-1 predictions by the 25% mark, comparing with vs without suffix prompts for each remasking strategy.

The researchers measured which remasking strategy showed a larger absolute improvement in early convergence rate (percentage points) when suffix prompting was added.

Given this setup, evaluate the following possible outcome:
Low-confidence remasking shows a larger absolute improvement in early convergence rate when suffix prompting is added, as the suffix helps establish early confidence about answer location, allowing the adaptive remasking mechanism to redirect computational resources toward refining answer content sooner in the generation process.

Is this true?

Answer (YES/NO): YES